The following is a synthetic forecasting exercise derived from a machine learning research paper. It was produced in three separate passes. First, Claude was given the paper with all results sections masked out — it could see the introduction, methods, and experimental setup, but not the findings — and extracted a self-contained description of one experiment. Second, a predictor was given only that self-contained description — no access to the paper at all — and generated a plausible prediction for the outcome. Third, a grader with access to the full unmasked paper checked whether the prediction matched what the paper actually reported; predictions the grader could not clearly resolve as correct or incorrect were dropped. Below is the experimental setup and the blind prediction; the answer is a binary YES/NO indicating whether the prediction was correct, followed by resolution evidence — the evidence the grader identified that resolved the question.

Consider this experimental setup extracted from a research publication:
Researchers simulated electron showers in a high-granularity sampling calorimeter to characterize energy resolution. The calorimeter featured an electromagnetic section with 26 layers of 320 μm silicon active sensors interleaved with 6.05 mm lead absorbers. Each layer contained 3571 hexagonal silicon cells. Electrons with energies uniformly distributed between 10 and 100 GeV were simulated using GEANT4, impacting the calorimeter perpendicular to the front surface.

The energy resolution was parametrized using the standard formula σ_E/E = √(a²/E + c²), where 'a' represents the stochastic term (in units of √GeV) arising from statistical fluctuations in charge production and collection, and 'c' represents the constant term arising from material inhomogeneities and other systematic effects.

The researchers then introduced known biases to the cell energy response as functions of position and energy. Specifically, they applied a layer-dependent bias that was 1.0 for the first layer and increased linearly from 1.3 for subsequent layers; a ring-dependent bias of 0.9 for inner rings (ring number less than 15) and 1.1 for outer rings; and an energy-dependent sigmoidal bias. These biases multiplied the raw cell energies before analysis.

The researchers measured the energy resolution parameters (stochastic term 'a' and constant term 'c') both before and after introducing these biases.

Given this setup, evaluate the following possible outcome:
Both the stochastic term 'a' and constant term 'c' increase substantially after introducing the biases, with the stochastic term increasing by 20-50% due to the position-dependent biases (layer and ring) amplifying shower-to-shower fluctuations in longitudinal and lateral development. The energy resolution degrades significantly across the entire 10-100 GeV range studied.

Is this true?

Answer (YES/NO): NO